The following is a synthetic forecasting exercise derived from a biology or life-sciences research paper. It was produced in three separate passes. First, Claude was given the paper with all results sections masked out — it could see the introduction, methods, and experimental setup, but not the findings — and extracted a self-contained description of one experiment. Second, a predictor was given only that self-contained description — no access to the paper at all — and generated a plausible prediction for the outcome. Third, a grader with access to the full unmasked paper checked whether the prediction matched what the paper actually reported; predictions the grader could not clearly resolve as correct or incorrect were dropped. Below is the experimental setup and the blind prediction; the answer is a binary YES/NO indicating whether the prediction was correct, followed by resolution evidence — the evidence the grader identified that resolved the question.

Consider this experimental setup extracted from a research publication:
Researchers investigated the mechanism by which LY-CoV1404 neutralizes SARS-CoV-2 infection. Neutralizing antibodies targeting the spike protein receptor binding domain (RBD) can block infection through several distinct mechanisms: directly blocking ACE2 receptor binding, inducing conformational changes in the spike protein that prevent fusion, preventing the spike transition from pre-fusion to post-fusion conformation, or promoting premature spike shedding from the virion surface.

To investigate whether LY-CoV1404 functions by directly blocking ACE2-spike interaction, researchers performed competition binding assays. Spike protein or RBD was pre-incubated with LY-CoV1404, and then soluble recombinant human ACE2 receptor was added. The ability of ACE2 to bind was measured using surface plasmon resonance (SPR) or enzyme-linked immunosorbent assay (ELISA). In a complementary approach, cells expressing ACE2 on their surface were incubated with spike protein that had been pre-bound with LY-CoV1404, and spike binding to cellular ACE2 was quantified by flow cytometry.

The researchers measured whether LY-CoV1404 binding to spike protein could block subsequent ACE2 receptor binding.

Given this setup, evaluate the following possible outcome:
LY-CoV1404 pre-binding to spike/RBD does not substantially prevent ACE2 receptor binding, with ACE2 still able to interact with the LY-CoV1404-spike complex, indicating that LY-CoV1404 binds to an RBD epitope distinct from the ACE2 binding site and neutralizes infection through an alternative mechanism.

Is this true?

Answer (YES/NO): NO